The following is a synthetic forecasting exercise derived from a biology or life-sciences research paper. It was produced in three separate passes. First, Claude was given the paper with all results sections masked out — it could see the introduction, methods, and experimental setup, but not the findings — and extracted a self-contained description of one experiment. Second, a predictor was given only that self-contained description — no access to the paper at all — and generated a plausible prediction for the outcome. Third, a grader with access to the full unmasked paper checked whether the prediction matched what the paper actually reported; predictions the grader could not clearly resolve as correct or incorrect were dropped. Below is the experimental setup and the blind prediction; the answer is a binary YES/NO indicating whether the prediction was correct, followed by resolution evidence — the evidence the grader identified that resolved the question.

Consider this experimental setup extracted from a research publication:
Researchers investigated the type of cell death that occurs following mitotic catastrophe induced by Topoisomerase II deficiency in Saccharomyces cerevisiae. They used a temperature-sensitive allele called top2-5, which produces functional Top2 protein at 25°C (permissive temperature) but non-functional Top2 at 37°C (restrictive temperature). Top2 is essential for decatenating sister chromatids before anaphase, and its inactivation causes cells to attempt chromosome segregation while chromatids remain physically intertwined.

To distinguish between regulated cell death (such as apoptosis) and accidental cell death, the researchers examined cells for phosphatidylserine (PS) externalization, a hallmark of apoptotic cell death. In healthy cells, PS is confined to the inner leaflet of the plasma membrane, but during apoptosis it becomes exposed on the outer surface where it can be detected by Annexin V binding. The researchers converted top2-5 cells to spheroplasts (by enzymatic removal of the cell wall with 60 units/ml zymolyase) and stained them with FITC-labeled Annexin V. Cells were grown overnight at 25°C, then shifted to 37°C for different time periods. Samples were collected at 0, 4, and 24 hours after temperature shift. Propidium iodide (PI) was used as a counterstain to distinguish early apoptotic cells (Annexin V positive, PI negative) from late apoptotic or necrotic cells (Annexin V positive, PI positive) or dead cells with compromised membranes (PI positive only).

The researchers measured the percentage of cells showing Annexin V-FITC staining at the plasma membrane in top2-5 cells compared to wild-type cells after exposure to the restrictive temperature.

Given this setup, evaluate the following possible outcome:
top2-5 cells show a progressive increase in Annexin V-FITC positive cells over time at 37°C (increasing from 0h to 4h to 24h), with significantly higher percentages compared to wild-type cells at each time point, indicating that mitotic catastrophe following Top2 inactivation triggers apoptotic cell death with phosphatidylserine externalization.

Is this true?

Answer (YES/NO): NO